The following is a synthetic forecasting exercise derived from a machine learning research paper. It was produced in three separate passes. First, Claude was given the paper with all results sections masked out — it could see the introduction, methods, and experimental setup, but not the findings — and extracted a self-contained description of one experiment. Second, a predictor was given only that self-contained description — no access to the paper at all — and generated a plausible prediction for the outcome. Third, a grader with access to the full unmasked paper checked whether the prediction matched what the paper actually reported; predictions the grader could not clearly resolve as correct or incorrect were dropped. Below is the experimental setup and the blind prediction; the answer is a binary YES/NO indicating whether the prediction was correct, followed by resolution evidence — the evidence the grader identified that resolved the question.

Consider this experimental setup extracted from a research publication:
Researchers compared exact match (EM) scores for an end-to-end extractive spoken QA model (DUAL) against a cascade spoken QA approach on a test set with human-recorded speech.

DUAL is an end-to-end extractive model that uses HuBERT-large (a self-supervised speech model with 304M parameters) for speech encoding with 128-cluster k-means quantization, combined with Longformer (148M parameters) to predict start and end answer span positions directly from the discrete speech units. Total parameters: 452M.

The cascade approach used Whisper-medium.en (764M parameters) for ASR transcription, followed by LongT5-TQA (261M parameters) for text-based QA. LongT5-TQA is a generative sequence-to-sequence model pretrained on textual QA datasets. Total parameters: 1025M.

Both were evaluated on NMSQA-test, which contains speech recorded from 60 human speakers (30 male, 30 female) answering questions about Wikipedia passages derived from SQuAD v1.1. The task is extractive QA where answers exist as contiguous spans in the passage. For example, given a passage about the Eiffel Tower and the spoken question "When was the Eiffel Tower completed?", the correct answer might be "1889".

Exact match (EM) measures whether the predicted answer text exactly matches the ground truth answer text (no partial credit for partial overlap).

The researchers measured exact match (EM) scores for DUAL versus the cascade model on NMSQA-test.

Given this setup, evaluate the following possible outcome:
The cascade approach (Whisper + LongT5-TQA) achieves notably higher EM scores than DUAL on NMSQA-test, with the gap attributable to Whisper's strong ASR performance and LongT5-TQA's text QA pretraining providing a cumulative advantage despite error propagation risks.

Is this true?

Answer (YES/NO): YES